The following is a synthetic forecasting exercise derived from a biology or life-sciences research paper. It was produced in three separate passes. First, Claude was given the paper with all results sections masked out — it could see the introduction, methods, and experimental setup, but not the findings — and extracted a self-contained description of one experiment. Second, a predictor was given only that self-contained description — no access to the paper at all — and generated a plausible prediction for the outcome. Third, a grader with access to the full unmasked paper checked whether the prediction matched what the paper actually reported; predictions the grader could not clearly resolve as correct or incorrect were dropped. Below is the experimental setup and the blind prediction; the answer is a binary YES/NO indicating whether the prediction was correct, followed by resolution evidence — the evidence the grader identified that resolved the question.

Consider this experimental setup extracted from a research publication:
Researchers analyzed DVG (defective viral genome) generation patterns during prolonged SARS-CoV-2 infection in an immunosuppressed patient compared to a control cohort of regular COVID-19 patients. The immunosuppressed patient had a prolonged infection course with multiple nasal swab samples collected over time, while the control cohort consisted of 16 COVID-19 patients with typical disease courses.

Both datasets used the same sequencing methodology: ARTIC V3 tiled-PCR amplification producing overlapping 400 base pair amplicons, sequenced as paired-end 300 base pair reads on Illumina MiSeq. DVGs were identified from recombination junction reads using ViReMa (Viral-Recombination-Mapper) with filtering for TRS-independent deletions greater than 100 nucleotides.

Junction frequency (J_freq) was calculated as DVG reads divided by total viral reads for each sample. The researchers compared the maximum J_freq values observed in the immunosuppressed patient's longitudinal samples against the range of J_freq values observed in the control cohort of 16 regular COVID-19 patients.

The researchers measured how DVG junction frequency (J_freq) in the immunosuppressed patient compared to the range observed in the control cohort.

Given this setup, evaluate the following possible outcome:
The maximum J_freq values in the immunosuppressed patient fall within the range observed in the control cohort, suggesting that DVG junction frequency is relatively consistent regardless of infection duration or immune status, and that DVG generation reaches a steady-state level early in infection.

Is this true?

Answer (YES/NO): NO